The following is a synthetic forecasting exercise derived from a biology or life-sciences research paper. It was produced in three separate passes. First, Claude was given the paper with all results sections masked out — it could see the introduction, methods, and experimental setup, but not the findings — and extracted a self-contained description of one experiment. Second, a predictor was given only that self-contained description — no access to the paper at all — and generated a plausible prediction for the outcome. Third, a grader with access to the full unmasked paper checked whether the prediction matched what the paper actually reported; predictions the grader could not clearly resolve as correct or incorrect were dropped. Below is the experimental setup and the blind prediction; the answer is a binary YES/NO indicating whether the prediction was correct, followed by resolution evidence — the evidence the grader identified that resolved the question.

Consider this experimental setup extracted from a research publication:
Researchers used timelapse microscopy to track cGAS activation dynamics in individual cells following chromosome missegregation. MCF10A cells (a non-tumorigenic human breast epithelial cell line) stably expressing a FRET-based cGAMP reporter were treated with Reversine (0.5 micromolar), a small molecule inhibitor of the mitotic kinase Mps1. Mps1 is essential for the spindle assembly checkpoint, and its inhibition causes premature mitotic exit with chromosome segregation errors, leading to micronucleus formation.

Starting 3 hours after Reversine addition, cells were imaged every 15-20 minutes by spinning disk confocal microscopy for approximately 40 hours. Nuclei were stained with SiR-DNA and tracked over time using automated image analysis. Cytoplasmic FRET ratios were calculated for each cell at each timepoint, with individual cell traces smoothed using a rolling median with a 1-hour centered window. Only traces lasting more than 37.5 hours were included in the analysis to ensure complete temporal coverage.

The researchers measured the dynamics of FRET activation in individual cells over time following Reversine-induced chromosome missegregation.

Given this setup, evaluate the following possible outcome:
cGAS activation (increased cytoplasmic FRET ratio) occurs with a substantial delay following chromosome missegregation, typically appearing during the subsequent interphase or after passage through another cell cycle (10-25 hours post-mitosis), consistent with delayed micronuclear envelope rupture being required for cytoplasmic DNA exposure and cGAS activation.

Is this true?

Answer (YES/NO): NO